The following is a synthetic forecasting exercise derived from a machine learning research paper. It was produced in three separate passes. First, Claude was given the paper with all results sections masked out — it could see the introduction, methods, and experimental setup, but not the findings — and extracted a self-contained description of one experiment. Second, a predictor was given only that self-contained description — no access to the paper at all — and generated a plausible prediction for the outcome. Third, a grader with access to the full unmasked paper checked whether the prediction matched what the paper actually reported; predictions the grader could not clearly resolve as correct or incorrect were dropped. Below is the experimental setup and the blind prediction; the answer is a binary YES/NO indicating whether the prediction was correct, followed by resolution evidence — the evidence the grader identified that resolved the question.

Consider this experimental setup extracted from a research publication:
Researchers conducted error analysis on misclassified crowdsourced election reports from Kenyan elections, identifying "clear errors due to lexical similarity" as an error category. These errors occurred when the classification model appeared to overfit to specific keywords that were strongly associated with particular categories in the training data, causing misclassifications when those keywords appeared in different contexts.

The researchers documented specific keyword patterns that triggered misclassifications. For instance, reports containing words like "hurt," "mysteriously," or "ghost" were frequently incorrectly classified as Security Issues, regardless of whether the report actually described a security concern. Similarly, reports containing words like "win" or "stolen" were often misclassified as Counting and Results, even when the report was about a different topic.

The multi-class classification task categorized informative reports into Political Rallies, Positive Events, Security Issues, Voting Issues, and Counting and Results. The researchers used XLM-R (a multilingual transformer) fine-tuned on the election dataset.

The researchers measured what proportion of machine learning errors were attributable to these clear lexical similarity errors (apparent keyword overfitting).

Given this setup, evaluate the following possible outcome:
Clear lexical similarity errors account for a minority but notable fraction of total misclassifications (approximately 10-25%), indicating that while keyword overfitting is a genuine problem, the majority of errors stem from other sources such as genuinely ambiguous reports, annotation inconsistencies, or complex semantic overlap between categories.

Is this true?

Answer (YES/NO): NO